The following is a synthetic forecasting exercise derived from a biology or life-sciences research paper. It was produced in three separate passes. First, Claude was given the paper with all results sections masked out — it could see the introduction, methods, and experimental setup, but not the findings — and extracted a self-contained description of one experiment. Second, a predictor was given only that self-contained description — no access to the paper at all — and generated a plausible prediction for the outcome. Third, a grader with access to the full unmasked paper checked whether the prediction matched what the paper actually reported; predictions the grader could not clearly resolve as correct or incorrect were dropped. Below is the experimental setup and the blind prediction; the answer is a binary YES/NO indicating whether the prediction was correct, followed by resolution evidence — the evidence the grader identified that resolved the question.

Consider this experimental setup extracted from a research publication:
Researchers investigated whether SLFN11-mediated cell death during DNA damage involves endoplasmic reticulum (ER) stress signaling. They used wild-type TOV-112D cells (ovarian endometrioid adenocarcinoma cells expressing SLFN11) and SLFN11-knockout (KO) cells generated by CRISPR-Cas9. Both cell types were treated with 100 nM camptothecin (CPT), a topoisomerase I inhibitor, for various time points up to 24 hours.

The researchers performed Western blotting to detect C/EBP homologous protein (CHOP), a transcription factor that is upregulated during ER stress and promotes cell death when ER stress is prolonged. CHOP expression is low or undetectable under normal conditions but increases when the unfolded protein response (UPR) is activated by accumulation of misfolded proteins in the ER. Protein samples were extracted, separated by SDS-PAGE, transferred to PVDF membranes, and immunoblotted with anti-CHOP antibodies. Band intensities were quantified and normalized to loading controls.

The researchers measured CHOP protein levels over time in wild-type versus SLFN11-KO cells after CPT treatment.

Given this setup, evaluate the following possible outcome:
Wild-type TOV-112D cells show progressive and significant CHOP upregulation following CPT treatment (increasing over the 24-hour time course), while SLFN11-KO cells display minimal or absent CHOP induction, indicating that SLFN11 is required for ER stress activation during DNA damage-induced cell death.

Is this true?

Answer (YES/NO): YES